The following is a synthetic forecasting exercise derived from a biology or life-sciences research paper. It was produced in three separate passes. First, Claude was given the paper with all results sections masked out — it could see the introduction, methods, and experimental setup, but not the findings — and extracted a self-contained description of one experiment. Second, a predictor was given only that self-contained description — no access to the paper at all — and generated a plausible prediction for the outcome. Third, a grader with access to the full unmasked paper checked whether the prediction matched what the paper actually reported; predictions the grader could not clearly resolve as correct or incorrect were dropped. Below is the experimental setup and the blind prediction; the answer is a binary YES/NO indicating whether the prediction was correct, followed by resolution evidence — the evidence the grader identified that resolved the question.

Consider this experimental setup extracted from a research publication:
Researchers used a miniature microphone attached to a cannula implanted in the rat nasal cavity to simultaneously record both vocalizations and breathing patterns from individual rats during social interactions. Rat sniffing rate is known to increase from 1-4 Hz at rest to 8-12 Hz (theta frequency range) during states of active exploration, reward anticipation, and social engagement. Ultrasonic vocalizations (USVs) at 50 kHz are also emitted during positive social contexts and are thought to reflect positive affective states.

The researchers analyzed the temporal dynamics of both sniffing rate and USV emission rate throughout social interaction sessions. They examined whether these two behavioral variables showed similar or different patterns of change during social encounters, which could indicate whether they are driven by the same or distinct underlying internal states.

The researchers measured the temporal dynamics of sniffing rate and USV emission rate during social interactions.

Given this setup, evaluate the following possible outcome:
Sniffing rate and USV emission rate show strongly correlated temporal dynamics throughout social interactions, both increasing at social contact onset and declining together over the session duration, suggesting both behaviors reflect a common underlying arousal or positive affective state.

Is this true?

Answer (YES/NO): NO